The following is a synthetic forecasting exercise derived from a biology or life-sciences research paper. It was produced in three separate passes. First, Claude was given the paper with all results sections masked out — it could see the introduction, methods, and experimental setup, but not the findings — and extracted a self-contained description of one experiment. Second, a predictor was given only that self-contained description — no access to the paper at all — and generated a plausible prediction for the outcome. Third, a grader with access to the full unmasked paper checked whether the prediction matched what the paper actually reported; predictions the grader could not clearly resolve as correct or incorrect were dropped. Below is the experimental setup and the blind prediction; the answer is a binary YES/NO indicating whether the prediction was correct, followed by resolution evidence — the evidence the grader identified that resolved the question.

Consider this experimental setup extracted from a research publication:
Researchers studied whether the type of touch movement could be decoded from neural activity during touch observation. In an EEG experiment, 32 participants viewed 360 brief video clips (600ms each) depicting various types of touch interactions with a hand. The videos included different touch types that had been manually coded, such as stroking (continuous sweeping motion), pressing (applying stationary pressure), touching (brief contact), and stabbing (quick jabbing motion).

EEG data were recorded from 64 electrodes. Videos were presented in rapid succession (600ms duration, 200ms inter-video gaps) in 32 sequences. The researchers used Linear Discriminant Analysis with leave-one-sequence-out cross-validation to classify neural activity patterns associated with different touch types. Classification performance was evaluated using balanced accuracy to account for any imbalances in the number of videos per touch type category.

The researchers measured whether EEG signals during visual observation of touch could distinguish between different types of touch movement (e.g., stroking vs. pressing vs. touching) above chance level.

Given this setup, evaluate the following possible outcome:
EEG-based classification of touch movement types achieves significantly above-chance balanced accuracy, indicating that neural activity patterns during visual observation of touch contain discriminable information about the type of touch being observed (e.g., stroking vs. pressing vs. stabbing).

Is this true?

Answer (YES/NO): NO